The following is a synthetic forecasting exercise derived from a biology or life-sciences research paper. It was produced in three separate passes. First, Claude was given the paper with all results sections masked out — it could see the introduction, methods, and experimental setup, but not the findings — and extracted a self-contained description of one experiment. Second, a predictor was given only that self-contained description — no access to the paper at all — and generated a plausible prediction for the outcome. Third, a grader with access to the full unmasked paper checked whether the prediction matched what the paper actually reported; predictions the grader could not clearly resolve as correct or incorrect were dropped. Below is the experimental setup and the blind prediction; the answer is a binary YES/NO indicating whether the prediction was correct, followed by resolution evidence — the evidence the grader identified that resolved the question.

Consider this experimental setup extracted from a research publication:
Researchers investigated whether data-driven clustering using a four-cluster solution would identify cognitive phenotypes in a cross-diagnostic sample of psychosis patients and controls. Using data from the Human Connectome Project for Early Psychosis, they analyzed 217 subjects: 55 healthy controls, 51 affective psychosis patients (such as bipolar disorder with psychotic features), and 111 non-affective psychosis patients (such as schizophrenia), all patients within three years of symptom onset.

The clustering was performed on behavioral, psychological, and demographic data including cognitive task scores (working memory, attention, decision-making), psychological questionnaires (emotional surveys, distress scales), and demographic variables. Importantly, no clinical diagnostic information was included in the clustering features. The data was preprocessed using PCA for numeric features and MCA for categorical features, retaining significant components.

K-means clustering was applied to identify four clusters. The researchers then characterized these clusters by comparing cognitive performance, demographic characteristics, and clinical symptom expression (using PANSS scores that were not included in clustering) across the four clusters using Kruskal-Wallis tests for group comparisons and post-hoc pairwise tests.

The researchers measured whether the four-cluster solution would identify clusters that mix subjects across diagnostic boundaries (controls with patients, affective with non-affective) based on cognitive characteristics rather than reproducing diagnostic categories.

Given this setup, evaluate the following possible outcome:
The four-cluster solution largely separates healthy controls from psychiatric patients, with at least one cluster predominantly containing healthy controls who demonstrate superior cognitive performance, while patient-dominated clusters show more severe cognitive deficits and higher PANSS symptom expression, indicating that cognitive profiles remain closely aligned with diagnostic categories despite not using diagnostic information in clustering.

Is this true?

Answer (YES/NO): NO